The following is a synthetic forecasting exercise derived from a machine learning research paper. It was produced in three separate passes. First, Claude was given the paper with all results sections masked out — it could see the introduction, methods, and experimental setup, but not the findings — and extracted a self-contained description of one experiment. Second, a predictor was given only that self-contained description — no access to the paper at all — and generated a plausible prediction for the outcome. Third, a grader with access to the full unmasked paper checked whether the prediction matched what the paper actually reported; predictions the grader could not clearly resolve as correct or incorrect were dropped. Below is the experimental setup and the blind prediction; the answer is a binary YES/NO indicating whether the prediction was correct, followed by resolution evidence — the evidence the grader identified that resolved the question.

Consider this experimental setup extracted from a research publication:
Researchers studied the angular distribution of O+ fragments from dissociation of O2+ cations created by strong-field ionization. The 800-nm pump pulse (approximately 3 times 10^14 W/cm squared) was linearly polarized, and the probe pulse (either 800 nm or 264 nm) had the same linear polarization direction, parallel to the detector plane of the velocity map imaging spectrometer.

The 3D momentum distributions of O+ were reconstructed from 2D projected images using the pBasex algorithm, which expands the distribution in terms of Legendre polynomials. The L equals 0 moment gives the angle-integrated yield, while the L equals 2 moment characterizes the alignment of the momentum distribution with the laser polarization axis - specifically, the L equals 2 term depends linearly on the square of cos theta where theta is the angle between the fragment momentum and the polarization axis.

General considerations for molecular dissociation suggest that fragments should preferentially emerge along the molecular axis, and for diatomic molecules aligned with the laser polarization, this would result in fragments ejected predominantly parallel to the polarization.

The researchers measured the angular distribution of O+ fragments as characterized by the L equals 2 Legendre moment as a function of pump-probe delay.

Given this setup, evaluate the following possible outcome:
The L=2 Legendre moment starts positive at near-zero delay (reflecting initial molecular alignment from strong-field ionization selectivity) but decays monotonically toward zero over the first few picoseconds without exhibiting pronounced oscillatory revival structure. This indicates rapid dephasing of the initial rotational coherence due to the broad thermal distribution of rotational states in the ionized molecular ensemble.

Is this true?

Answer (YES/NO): NO